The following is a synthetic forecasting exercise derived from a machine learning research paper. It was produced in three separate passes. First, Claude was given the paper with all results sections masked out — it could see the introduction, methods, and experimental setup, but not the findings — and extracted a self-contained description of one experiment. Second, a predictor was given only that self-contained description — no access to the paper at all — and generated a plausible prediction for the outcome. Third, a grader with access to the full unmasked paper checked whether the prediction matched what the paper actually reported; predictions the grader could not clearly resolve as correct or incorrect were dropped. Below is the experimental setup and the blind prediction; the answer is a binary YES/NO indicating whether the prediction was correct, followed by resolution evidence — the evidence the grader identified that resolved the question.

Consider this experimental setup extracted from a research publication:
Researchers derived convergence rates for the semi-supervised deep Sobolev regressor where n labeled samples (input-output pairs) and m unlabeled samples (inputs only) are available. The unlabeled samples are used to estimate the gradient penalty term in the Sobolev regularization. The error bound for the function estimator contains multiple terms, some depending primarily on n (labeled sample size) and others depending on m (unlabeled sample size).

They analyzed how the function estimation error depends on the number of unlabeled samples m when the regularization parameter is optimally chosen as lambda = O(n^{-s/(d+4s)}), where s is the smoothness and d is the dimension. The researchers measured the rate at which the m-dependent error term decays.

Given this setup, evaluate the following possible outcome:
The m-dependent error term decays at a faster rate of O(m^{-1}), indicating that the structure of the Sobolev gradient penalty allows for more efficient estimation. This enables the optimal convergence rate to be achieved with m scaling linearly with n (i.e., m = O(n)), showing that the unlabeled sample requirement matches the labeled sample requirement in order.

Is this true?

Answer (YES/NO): NO